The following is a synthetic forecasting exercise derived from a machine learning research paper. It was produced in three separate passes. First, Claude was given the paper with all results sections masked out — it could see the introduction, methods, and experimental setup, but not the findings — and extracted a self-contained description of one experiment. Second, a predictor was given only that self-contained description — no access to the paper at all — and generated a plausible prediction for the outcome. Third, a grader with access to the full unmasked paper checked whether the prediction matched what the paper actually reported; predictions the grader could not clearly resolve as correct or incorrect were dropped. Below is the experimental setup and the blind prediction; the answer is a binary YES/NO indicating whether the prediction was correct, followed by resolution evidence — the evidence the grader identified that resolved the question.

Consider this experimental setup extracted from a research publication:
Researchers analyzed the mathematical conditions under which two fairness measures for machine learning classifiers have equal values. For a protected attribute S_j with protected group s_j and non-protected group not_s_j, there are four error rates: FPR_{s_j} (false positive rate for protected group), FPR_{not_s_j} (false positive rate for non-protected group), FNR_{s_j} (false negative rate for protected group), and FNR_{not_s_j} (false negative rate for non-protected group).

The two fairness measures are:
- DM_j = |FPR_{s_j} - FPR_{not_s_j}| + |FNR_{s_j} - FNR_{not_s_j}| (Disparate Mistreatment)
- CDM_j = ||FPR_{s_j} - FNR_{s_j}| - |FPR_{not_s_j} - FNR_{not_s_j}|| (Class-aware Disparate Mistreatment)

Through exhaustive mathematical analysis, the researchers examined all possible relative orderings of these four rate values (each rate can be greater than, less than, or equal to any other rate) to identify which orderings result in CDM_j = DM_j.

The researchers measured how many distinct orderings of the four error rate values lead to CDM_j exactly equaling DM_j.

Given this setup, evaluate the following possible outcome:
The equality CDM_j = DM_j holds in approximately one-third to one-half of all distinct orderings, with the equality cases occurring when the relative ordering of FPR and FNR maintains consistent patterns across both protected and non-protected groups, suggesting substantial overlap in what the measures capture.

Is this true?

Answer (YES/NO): NO